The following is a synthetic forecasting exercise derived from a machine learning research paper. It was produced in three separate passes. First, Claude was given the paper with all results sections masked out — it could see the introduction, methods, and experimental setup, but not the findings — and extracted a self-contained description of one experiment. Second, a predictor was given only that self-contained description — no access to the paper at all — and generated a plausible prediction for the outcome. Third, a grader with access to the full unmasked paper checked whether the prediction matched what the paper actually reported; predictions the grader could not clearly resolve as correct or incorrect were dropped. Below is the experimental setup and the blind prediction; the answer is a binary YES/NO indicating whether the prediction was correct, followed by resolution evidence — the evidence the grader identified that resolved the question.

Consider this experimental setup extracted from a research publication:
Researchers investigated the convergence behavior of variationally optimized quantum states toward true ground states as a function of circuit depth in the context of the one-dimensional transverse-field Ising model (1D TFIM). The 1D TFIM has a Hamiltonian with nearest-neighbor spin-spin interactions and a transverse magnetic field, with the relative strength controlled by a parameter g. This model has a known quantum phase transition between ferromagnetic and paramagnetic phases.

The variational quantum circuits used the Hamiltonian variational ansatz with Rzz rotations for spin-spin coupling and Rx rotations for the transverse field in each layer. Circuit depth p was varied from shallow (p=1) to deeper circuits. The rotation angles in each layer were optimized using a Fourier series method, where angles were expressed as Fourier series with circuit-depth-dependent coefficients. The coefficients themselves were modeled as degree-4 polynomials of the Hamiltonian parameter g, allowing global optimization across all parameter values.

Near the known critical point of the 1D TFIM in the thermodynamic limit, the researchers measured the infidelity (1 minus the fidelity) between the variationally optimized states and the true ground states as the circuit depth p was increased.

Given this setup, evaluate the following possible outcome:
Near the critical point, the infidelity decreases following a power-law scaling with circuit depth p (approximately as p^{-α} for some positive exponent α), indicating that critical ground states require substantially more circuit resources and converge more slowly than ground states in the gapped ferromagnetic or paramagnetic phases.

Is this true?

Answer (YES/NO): NO